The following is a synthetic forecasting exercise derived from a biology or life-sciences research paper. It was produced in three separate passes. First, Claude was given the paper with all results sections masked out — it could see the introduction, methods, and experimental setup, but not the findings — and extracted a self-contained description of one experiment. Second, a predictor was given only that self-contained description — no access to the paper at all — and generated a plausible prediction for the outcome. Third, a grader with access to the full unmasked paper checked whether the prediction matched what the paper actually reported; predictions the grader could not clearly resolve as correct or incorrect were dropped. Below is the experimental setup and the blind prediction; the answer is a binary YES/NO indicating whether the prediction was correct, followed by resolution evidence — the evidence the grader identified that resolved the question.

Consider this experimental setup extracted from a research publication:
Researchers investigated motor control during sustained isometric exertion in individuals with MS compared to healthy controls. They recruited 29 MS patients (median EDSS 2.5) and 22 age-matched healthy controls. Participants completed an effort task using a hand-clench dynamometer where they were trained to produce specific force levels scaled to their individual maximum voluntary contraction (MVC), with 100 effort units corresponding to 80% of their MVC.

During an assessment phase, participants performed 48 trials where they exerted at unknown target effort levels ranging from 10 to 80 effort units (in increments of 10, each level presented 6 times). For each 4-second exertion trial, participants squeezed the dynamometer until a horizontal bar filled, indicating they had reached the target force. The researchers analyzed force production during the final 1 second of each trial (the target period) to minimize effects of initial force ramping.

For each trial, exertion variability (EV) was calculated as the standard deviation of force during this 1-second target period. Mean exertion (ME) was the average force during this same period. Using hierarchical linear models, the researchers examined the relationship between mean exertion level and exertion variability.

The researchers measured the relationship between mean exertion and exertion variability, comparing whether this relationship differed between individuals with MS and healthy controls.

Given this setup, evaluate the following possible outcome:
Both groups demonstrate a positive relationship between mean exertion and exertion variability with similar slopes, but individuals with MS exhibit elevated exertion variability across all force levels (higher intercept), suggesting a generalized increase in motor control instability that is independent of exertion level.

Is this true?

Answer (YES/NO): NO